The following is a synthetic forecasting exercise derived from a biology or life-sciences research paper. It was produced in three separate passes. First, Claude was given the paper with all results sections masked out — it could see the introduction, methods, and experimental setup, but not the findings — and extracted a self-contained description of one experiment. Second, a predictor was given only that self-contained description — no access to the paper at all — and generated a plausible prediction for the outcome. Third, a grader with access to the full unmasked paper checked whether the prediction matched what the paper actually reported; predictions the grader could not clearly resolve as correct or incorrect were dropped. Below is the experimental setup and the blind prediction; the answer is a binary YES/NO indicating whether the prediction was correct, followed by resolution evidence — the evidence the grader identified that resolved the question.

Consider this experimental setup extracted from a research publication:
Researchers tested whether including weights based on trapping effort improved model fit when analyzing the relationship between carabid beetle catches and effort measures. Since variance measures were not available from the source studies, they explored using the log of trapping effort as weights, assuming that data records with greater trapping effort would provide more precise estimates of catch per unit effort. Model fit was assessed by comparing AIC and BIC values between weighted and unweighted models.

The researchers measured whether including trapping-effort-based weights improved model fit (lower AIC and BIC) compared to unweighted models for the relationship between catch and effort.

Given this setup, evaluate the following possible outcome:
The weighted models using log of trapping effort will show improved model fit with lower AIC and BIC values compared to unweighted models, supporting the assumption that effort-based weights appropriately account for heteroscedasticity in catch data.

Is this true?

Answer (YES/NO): NO